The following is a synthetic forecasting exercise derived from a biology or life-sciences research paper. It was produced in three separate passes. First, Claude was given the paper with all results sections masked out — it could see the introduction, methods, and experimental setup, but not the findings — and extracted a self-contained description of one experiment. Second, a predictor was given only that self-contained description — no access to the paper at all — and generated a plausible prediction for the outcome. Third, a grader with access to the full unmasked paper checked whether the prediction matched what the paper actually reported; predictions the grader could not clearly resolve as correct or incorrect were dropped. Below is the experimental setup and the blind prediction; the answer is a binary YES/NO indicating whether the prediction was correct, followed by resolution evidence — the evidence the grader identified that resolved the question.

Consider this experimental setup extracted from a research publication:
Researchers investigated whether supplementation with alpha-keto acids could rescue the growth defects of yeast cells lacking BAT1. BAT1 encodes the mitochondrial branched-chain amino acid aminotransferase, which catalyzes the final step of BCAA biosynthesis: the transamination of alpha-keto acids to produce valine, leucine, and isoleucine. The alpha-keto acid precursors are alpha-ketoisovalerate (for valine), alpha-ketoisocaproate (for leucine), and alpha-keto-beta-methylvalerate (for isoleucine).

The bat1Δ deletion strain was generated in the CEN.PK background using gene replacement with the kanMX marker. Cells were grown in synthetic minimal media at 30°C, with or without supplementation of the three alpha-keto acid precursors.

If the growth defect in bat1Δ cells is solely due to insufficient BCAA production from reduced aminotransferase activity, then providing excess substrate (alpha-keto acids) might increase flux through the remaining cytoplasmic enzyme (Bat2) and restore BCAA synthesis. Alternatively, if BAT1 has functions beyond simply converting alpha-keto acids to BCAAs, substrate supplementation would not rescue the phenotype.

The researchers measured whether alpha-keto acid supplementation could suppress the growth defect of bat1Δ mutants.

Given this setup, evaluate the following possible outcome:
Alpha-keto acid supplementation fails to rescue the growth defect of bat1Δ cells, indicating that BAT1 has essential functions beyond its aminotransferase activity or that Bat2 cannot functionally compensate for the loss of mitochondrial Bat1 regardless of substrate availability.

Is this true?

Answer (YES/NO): YES